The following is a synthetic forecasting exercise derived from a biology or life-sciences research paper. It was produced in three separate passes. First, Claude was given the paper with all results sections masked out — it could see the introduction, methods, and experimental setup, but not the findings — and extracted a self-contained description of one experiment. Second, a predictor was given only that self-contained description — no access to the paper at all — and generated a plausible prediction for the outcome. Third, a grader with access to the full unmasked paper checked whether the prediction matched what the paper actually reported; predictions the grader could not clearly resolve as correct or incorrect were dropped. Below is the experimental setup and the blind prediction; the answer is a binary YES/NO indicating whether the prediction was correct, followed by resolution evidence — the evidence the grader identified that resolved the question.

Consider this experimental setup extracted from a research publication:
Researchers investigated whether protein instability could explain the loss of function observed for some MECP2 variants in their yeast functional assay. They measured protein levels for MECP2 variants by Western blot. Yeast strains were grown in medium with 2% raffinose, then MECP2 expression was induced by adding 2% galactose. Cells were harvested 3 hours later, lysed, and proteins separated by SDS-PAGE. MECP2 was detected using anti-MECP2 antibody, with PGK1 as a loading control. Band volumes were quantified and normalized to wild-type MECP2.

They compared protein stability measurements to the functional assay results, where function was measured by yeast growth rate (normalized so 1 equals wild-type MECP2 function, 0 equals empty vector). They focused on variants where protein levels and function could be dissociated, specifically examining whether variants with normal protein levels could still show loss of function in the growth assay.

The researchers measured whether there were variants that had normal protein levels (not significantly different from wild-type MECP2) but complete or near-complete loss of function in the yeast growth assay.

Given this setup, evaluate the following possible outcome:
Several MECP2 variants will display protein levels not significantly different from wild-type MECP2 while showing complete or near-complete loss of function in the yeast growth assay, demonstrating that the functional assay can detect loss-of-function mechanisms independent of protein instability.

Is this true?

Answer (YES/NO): YES